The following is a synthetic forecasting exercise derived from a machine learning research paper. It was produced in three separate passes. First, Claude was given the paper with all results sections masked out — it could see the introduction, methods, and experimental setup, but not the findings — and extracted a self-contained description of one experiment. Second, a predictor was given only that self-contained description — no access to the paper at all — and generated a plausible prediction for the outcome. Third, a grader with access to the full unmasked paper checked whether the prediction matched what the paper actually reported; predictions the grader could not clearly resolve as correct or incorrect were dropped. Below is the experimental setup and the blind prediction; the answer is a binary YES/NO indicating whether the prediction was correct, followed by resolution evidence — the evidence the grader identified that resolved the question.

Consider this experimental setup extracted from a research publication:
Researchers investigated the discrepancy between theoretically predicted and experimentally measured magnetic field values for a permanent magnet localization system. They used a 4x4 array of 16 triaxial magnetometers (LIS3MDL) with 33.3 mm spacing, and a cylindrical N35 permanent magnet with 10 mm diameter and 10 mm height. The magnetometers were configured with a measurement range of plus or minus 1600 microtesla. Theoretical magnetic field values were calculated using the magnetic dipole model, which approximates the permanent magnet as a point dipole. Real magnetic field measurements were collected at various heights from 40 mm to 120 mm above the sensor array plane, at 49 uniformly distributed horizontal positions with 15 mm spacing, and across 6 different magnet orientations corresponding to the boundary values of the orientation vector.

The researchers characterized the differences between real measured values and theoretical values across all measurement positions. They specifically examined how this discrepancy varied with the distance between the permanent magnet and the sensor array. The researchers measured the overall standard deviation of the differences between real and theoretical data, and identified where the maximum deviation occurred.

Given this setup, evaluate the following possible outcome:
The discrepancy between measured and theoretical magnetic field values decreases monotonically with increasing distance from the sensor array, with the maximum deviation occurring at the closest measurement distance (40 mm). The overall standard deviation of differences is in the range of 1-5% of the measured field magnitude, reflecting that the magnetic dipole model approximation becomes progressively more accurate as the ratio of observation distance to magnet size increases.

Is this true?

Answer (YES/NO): NO